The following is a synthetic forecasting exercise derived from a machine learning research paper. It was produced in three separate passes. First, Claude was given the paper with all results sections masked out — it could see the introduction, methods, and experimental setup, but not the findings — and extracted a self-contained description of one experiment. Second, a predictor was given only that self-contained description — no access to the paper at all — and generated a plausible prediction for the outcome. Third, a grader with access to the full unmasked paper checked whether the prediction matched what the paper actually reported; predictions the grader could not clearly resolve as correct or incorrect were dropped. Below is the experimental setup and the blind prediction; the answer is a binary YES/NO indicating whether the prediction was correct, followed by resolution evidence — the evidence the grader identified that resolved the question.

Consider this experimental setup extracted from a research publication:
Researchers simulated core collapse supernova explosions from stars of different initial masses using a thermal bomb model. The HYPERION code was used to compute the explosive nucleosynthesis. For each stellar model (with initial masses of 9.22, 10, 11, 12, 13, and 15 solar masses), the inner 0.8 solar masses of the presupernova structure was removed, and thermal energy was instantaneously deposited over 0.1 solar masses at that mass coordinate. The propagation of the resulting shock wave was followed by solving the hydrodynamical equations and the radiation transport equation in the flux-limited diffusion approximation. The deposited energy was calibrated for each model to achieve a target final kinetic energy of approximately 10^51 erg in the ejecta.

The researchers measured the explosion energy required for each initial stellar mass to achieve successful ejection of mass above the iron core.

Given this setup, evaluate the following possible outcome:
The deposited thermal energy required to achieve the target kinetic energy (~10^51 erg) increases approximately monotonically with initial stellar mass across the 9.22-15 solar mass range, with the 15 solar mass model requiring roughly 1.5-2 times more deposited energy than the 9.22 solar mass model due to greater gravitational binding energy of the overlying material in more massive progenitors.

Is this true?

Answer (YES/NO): NO